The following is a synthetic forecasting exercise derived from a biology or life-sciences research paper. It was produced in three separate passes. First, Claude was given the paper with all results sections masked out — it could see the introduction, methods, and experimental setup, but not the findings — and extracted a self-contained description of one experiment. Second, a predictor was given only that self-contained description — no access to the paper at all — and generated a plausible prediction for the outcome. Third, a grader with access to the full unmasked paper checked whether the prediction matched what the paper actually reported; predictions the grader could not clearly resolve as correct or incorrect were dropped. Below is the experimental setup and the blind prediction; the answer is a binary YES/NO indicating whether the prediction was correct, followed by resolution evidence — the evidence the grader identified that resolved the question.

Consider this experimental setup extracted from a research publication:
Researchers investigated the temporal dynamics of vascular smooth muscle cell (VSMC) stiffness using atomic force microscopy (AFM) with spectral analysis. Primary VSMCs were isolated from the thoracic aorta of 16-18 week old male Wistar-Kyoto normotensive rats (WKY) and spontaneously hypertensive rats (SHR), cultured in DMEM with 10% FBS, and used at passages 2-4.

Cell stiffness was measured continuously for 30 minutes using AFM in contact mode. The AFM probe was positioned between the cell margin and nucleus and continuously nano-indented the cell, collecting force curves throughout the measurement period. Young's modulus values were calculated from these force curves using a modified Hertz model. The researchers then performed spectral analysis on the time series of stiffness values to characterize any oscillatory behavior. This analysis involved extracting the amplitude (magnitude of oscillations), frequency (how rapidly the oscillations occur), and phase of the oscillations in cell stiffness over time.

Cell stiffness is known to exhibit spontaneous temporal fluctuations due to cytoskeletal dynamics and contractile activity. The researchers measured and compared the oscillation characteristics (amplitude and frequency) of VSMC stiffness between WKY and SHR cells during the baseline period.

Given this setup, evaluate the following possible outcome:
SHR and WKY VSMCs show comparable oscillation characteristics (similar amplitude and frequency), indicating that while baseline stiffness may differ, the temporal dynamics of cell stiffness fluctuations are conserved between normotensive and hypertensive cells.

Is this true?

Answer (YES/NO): NO